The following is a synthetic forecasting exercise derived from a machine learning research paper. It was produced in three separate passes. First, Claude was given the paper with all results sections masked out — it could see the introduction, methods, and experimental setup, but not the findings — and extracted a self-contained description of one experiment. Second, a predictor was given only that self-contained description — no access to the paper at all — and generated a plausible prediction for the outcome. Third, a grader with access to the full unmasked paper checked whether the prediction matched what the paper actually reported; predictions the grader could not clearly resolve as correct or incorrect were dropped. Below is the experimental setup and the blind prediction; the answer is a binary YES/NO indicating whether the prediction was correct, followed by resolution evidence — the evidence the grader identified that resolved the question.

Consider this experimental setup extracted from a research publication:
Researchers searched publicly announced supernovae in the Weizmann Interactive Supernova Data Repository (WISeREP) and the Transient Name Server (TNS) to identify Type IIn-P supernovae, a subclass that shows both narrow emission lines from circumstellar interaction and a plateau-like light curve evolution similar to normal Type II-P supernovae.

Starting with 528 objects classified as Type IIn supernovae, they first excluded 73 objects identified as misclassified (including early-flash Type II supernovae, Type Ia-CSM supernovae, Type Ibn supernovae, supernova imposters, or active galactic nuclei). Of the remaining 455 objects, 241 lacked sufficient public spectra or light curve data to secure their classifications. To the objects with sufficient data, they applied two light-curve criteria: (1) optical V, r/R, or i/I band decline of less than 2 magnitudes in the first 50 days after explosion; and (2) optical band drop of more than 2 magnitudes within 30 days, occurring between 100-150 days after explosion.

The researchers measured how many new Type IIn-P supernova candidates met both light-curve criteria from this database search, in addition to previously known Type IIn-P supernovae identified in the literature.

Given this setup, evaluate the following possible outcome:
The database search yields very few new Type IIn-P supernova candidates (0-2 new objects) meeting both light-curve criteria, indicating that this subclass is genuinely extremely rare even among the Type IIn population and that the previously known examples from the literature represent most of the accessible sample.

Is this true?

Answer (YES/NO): NO